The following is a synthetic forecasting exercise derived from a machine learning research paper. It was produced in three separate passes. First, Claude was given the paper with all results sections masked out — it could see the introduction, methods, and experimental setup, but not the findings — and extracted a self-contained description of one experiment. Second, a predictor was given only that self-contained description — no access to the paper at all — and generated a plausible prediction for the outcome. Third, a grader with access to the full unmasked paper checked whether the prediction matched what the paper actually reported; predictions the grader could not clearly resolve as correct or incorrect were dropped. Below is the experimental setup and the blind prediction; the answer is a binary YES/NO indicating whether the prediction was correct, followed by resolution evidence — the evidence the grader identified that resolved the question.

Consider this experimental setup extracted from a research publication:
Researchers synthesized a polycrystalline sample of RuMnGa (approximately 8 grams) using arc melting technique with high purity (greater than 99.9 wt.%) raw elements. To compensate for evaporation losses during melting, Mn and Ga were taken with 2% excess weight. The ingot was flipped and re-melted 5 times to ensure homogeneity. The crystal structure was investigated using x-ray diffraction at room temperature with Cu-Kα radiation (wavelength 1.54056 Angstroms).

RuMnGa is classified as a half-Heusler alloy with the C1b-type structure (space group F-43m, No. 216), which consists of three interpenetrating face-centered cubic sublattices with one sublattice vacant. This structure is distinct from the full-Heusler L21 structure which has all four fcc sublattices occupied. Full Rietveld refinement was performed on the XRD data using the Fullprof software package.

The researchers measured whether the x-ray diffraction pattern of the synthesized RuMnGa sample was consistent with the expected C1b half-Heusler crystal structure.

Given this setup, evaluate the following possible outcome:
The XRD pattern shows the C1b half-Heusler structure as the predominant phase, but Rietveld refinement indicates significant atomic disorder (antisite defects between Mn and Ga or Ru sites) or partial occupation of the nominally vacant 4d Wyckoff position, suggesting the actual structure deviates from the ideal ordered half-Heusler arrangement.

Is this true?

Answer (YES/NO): YES